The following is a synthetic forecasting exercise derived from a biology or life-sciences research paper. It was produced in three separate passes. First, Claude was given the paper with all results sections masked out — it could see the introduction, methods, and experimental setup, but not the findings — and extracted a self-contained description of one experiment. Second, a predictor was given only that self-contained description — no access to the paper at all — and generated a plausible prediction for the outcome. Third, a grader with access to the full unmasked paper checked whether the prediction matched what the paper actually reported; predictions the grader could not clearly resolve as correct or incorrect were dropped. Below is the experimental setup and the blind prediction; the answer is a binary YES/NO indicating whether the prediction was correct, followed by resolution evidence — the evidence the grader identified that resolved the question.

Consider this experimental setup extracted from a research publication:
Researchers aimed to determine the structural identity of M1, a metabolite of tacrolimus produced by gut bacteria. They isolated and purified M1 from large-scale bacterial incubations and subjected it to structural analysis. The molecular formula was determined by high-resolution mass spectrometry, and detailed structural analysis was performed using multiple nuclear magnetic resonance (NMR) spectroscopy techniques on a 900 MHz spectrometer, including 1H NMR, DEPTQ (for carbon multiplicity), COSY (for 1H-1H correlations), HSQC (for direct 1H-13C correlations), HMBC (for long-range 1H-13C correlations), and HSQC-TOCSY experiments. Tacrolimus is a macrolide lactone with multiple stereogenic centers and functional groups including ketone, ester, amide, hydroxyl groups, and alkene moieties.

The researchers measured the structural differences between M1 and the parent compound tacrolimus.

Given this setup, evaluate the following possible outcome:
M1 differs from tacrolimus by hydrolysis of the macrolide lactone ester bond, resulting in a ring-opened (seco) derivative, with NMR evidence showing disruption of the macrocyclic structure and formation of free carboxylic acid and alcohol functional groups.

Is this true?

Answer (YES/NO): NO